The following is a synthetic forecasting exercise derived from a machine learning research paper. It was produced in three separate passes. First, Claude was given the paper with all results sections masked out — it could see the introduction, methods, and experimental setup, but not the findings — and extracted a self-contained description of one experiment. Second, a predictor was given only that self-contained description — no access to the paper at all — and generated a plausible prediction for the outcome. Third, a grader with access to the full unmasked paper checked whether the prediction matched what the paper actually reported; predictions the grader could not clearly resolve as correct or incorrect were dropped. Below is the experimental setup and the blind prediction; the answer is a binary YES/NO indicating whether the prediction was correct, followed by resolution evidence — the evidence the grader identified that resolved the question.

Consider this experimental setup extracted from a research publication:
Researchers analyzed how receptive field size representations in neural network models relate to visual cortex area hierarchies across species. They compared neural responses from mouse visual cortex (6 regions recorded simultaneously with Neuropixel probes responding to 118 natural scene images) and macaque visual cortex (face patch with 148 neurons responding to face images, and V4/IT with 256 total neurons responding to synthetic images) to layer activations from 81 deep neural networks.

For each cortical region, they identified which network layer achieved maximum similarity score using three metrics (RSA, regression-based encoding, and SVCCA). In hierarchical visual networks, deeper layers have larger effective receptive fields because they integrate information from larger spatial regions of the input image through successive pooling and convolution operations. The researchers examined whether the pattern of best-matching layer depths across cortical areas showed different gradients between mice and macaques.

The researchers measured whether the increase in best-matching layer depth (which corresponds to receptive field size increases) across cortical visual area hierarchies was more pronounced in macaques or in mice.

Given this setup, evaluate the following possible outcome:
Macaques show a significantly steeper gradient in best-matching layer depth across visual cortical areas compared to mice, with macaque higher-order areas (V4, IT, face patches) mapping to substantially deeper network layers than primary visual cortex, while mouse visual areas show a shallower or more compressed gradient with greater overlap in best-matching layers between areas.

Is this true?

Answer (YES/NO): YES